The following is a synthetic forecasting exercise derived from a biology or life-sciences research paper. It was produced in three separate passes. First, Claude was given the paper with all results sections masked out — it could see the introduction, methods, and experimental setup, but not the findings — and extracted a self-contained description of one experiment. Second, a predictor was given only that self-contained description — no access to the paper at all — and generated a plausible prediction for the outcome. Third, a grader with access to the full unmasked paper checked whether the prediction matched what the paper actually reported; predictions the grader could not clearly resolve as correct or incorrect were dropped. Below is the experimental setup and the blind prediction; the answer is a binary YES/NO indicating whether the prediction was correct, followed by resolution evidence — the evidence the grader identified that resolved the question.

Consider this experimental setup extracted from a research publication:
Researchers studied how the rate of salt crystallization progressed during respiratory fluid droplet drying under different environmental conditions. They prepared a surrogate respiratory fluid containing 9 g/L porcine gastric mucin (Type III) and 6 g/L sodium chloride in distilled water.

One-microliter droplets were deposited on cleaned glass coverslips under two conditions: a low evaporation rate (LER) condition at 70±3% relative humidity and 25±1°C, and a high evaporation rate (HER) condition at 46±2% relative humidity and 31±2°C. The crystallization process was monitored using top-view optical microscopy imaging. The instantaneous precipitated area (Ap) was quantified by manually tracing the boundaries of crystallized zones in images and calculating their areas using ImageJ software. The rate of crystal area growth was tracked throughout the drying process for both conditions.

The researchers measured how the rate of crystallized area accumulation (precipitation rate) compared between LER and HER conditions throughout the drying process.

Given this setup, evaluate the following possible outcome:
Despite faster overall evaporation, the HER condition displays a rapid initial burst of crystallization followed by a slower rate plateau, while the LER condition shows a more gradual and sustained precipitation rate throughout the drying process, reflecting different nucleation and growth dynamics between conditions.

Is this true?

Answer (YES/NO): NO